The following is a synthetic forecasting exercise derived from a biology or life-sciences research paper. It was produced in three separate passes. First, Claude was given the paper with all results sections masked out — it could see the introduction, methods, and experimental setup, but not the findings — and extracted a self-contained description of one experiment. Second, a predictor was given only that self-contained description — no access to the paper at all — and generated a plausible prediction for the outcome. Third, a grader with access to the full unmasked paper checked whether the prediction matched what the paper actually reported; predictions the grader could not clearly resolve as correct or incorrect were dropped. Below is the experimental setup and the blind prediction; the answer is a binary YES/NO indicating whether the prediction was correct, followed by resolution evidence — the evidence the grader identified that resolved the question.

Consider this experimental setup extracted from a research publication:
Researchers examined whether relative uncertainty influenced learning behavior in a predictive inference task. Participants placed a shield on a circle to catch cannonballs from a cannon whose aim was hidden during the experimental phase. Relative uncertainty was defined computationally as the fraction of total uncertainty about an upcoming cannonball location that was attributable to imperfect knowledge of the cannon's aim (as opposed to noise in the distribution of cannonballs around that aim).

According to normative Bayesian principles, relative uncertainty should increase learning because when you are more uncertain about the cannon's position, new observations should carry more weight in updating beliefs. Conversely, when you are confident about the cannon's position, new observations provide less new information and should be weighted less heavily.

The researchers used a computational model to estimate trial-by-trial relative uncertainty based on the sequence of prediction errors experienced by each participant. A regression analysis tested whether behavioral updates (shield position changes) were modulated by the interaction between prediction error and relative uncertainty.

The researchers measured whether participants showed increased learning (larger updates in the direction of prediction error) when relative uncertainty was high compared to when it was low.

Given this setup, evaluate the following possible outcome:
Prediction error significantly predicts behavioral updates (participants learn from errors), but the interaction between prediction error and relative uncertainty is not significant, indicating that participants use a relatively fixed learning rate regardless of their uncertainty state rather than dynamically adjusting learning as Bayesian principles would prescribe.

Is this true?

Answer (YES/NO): NO